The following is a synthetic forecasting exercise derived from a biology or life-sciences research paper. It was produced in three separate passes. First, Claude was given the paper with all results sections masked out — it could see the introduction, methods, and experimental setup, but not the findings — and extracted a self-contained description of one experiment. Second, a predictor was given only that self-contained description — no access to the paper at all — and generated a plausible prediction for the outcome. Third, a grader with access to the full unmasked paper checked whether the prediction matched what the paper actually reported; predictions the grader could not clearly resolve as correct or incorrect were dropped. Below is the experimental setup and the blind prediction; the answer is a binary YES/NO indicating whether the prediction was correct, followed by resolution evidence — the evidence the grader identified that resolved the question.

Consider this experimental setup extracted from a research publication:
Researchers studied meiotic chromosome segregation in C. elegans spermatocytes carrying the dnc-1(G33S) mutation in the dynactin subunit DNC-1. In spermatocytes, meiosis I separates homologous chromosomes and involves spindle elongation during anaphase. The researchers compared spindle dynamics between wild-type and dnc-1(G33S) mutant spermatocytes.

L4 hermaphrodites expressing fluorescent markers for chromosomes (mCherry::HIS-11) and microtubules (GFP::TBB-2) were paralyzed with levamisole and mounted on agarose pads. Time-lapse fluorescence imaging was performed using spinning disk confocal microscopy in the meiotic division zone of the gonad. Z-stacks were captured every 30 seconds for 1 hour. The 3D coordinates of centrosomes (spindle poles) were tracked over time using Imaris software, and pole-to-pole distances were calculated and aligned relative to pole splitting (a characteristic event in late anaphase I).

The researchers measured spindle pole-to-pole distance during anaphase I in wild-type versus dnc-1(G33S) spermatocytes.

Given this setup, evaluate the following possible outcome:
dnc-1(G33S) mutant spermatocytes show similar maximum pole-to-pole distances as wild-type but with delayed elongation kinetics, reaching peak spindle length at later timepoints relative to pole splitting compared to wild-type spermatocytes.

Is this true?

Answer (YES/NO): NO